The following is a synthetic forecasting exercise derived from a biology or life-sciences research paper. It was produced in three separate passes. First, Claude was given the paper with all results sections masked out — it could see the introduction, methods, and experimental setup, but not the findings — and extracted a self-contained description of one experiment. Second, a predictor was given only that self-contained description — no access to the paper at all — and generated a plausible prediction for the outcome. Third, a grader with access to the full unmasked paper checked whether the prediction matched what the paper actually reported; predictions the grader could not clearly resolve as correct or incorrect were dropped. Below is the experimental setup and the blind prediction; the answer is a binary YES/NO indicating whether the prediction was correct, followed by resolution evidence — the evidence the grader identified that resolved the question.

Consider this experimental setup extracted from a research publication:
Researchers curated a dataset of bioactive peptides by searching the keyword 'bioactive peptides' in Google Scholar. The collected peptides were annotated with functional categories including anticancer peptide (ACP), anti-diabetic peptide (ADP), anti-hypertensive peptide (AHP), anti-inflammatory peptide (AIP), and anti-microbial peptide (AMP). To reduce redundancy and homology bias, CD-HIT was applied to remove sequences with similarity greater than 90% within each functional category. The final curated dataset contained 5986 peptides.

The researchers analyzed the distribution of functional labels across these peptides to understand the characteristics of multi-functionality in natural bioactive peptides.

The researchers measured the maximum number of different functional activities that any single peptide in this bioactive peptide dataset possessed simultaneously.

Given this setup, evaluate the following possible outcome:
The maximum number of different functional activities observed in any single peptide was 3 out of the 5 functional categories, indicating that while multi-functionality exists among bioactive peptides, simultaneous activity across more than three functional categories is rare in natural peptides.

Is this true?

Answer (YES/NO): NO